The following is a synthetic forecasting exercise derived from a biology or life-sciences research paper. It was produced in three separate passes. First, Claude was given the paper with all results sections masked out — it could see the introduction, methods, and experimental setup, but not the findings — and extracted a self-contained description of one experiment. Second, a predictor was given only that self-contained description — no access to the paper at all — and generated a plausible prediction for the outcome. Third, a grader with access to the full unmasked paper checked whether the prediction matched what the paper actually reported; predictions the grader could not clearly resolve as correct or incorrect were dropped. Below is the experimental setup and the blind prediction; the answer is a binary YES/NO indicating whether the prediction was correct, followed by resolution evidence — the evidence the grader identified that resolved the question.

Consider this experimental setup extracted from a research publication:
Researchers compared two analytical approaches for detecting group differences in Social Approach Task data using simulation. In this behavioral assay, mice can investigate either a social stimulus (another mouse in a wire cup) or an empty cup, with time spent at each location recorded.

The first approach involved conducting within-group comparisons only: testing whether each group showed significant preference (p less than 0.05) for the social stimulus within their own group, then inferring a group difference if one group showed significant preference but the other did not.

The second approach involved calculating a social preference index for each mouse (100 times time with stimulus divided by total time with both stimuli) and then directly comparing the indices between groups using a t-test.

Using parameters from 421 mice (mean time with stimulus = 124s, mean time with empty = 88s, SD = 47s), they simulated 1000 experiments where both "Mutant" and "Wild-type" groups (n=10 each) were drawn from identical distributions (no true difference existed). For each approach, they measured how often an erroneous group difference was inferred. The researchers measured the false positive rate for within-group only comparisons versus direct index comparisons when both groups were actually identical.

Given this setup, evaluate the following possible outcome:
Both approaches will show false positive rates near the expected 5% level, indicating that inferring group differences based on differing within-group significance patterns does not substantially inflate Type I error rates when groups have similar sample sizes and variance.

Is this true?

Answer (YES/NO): NO